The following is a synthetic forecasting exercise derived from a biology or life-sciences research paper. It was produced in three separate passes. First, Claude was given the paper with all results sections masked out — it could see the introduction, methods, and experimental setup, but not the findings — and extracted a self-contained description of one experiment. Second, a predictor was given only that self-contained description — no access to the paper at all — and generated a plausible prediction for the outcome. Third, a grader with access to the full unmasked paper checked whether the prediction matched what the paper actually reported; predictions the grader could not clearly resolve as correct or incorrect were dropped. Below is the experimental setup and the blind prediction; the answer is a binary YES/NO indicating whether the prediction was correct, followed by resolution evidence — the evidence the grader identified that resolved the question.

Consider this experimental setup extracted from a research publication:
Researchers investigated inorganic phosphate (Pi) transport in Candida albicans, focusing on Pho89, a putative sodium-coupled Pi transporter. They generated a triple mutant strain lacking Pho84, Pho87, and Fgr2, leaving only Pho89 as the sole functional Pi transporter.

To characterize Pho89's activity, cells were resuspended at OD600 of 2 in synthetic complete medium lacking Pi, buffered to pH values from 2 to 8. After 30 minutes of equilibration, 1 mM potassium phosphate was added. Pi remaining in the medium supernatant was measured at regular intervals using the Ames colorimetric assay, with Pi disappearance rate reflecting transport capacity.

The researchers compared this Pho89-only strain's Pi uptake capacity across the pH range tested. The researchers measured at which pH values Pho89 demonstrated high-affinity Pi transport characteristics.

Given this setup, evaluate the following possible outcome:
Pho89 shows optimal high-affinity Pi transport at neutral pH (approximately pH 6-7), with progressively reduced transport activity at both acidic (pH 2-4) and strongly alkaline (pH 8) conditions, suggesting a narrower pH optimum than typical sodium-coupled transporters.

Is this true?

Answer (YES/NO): NO